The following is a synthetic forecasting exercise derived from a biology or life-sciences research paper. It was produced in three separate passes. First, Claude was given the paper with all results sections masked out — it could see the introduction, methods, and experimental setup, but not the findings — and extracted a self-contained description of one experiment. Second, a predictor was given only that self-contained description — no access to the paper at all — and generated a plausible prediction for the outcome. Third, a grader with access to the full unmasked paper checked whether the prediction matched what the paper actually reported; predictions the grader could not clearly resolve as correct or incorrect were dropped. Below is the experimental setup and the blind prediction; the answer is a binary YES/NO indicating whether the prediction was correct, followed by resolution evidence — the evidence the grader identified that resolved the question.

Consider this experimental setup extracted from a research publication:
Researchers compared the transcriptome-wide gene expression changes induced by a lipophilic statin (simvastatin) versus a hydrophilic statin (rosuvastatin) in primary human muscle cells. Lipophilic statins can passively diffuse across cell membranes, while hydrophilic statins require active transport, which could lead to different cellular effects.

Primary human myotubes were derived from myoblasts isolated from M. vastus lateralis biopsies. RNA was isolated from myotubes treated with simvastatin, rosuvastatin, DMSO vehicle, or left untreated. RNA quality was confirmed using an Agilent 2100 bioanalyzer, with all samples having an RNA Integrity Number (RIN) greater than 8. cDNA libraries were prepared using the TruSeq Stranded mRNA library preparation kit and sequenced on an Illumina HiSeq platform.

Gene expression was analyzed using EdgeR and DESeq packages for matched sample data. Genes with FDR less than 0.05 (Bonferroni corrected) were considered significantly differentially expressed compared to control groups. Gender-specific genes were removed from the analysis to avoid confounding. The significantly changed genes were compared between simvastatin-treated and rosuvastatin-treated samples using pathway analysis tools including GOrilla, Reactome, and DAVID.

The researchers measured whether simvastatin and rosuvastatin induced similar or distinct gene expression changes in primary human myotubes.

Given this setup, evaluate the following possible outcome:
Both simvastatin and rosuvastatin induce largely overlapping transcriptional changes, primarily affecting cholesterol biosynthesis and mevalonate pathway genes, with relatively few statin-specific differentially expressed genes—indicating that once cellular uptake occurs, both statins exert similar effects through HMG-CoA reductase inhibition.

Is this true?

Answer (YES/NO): NO